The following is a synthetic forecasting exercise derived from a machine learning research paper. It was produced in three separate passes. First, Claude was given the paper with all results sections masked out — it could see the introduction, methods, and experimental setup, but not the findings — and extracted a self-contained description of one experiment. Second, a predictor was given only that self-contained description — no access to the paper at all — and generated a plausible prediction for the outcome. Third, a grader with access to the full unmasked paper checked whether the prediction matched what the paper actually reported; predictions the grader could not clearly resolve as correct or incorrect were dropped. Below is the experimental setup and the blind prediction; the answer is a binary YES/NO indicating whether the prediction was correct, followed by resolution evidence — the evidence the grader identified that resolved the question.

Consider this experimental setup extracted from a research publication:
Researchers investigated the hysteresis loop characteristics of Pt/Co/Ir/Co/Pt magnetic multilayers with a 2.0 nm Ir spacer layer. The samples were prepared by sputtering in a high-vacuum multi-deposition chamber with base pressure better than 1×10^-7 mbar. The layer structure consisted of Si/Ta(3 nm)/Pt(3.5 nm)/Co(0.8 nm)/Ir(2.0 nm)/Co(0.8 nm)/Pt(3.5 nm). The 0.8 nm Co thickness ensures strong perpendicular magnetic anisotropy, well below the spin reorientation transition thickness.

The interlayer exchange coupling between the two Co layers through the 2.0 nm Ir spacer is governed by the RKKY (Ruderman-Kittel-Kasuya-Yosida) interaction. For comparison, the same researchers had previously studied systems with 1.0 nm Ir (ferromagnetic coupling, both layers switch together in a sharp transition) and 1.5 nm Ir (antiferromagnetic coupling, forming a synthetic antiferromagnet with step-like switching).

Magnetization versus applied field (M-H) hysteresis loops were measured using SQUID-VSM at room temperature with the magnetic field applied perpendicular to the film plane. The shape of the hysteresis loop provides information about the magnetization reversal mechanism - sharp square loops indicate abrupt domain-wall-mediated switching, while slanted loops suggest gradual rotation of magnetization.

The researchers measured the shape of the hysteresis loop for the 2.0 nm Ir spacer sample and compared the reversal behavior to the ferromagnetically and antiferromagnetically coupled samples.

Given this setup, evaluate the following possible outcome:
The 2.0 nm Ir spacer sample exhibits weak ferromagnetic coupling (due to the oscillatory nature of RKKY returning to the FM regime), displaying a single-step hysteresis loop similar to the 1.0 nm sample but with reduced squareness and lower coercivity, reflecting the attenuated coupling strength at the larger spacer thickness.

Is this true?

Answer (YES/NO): NO